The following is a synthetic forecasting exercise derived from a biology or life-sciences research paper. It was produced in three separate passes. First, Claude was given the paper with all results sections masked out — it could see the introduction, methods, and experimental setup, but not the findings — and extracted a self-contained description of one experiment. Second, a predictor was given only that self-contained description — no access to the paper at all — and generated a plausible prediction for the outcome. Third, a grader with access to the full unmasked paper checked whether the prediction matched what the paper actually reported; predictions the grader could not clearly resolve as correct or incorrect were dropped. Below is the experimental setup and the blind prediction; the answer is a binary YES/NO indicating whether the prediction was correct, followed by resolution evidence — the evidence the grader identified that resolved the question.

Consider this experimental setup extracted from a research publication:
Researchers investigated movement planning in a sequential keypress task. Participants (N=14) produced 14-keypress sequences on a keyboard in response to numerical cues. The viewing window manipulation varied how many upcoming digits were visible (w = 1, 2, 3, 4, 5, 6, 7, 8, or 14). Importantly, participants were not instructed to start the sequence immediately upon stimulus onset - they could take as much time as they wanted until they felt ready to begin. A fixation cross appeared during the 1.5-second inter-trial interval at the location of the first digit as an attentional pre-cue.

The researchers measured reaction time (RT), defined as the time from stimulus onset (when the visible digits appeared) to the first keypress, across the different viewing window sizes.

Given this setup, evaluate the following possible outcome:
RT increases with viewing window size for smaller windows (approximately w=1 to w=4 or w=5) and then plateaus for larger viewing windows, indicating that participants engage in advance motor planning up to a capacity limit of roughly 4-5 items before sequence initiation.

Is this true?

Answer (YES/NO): NO